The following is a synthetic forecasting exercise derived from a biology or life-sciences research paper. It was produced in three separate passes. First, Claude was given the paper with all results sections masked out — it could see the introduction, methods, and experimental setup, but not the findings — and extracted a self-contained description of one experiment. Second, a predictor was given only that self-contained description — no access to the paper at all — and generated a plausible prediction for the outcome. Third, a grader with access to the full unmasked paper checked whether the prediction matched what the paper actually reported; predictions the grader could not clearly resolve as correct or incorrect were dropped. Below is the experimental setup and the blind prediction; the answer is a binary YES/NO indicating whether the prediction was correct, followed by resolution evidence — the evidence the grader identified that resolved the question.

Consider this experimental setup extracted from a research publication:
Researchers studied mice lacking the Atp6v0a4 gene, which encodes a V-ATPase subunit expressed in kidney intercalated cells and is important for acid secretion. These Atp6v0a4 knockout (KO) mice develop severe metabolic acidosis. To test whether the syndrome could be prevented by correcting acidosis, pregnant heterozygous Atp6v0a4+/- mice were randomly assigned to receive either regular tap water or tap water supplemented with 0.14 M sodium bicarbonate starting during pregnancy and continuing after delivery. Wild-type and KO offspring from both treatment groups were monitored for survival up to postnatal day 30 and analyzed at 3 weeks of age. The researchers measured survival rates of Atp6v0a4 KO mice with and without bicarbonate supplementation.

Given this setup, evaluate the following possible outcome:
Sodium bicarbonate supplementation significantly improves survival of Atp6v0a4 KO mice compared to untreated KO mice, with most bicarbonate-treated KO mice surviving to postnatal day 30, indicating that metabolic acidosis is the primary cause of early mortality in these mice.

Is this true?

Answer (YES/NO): YES